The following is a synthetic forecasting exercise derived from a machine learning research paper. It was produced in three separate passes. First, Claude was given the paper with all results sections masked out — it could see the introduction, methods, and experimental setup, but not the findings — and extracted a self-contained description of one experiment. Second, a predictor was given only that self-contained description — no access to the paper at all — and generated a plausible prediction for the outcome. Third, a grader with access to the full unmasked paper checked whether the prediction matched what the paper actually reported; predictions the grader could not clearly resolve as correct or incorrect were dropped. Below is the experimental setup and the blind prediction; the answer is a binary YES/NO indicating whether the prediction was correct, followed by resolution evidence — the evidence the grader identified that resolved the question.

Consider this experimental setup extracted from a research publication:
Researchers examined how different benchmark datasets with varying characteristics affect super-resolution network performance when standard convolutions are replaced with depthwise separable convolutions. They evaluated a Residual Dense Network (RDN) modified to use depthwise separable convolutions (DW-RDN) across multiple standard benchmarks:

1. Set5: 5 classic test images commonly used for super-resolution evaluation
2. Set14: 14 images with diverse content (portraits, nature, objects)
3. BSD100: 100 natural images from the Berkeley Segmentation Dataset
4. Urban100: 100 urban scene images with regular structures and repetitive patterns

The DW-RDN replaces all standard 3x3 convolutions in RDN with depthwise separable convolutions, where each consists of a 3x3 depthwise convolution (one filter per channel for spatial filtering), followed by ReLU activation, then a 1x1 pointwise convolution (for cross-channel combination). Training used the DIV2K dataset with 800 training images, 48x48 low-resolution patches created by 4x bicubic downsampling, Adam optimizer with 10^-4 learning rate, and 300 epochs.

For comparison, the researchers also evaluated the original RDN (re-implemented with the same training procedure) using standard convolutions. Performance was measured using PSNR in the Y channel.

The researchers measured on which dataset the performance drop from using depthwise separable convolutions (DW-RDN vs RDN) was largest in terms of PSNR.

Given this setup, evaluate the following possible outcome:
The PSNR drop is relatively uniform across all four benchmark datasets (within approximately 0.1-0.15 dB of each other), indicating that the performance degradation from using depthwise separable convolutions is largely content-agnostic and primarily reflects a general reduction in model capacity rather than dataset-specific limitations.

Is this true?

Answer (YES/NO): NO